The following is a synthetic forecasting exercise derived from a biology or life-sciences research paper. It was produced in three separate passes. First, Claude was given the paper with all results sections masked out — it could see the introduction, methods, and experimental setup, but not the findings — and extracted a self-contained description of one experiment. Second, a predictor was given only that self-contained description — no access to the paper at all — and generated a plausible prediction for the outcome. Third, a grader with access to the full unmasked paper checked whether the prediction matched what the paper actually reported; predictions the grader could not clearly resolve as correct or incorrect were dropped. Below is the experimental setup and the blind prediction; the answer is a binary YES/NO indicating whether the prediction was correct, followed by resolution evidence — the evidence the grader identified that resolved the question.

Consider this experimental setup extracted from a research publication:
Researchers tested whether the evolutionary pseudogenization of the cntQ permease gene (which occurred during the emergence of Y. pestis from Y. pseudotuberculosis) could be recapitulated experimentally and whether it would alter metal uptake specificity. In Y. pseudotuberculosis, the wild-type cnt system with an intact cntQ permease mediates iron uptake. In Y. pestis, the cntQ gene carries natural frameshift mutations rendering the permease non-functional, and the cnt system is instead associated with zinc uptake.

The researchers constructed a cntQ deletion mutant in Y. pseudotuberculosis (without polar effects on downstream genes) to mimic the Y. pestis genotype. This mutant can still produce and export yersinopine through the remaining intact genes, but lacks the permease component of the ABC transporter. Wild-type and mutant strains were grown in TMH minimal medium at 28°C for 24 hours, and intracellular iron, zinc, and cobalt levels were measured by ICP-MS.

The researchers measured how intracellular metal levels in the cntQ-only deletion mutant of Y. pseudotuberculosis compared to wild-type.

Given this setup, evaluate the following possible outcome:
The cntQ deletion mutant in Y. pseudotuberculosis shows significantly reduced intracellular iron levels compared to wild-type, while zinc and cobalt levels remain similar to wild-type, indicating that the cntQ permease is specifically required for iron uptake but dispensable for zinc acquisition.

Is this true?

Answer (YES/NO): NO